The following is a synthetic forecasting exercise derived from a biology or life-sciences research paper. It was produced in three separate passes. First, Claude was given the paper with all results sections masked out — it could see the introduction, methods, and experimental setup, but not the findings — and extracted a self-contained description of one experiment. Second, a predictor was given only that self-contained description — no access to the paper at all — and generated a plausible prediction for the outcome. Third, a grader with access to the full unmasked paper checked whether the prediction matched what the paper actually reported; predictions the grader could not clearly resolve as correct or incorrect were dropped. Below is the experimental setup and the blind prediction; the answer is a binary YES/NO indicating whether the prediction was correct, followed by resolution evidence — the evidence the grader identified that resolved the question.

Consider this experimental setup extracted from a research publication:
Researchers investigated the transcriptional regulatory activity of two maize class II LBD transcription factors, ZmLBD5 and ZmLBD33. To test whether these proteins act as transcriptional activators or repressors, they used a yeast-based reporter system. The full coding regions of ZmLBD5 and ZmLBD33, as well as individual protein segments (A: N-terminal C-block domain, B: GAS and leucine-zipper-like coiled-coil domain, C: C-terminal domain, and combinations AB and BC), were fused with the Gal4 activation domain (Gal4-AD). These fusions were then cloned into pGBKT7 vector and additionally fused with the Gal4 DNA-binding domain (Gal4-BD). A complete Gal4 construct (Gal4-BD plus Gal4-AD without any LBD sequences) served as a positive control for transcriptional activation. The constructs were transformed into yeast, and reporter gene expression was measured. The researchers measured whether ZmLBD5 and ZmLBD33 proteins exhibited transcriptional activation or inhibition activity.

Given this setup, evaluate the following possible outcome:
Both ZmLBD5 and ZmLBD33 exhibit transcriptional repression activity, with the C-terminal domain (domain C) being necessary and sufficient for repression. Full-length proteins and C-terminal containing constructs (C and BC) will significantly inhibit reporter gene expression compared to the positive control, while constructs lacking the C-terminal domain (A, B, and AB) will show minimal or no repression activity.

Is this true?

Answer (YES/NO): NO